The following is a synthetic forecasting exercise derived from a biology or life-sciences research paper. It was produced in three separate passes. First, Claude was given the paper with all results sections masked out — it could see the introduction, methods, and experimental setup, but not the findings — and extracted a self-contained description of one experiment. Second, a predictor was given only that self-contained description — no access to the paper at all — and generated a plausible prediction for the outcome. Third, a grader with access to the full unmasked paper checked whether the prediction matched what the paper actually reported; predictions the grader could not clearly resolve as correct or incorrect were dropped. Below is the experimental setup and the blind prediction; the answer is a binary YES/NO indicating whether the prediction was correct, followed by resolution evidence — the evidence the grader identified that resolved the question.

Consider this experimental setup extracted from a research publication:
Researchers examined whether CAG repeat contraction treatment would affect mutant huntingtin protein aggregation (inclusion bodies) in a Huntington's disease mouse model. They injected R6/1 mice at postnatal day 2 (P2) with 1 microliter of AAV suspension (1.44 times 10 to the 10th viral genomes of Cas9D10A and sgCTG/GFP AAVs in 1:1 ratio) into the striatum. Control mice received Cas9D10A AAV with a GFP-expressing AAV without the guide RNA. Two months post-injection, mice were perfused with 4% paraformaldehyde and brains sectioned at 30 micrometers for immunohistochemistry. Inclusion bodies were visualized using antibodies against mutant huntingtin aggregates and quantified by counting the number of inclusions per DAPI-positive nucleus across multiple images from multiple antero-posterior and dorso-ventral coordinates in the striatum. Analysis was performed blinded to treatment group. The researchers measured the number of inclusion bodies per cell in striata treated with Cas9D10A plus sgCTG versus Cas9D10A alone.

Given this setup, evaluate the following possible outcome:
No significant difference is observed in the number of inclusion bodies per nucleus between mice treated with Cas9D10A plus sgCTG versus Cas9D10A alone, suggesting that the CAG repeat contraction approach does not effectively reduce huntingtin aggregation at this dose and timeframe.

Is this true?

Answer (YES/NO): NO